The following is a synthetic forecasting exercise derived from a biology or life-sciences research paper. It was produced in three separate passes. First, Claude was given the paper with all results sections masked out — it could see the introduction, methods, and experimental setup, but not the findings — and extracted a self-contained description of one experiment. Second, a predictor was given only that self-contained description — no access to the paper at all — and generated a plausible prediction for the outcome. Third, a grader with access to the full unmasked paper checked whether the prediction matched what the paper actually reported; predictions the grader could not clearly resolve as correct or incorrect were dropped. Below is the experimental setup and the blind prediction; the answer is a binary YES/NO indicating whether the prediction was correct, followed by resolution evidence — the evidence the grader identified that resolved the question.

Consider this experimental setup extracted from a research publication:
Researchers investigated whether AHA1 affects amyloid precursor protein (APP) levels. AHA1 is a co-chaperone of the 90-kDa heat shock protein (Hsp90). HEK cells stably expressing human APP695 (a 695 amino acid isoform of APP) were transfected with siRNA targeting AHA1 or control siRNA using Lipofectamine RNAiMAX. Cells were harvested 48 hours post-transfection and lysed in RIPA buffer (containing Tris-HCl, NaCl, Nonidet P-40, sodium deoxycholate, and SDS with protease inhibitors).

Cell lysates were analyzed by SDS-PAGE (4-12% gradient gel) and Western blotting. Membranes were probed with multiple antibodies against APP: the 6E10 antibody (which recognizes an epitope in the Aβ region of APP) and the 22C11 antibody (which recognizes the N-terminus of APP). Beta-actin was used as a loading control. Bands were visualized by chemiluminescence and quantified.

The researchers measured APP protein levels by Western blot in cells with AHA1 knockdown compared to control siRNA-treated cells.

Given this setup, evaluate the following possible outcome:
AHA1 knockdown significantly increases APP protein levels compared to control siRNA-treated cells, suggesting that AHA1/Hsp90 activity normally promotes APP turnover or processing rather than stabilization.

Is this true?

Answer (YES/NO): NO